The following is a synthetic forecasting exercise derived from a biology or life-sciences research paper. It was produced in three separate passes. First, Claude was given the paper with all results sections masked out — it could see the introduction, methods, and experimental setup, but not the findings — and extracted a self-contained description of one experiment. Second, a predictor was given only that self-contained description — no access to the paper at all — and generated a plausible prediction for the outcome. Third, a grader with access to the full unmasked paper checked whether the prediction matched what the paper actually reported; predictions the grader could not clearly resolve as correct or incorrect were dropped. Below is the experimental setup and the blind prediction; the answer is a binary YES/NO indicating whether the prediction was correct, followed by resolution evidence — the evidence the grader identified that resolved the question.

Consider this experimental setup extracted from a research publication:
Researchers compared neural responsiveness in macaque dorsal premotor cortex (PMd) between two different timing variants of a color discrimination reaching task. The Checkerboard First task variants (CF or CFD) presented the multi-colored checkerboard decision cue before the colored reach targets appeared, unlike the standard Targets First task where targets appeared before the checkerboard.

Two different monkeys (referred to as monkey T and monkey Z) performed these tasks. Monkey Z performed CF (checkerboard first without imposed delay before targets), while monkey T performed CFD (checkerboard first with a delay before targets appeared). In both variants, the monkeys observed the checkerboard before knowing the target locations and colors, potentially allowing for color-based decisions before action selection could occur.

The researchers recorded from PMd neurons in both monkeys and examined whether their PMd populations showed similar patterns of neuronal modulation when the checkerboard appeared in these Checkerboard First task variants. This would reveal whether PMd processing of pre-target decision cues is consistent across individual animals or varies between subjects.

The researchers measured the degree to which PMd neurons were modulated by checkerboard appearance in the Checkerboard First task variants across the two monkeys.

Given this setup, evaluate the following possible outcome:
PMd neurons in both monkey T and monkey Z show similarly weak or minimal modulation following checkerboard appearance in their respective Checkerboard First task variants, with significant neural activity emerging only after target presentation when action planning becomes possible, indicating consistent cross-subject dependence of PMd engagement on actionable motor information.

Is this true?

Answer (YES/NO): NO